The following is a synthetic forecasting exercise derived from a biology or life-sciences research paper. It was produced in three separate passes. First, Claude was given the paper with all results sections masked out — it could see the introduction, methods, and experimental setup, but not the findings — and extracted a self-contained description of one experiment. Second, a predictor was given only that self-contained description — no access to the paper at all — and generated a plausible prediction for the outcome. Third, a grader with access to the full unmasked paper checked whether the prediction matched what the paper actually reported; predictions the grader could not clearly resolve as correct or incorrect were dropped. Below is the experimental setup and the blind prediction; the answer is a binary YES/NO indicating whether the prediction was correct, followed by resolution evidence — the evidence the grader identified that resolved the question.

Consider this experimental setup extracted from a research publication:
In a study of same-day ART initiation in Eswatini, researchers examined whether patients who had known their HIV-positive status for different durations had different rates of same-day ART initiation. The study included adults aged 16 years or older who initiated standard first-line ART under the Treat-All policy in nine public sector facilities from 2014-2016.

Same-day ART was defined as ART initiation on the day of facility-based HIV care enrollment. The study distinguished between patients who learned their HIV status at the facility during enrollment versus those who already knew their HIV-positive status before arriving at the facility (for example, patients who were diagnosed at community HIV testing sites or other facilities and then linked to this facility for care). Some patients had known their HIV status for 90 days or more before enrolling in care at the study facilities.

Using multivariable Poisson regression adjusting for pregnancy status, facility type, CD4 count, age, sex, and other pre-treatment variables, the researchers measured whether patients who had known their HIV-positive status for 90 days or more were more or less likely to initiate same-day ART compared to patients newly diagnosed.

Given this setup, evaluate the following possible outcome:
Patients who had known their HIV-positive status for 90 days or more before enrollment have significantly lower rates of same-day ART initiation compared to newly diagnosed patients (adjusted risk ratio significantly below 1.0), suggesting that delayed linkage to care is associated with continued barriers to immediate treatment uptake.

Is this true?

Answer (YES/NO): NO